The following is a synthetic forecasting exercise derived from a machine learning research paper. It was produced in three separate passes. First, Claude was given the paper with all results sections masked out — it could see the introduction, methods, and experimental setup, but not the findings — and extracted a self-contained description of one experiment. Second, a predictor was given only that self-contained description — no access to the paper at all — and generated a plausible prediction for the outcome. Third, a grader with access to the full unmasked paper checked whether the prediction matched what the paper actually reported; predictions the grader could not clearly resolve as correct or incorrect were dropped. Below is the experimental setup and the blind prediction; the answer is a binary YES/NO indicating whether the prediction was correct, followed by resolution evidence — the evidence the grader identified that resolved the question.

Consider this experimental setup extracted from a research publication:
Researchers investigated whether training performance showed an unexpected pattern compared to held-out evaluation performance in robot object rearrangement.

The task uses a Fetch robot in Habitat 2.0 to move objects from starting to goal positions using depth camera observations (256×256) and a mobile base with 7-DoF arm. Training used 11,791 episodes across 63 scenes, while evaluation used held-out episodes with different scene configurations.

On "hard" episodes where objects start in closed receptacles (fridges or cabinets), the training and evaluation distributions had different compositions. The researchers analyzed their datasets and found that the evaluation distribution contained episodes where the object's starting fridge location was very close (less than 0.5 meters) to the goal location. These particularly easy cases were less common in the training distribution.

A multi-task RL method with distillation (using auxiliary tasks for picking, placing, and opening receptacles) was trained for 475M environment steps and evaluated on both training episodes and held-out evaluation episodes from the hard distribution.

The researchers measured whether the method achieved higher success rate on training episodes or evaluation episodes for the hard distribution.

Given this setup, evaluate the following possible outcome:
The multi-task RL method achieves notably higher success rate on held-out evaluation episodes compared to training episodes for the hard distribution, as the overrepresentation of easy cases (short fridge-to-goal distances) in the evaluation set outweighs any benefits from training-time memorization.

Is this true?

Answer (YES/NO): YES